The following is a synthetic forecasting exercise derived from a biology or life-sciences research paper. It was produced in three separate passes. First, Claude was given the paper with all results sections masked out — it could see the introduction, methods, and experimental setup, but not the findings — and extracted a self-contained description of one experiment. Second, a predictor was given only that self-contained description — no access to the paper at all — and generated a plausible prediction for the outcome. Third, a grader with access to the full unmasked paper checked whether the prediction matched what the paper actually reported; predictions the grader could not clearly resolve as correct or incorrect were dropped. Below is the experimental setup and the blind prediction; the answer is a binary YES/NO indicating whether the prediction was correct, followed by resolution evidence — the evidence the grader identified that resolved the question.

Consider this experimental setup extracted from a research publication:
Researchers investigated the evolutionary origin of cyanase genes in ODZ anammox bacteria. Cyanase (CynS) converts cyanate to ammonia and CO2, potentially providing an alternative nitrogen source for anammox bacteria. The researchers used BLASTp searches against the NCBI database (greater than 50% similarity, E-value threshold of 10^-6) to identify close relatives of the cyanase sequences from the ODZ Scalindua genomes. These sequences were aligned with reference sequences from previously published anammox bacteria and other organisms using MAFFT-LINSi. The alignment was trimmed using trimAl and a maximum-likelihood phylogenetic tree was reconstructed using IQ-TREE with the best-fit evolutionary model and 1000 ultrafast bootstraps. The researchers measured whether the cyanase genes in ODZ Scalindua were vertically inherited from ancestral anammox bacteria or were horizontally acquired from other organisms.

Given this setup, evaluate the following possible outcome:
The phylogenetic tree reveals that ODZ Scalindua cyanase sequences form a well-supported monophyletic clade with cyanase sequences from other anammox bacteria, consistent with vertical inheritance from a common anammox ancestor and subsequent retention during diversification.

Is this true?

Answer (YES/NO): NO